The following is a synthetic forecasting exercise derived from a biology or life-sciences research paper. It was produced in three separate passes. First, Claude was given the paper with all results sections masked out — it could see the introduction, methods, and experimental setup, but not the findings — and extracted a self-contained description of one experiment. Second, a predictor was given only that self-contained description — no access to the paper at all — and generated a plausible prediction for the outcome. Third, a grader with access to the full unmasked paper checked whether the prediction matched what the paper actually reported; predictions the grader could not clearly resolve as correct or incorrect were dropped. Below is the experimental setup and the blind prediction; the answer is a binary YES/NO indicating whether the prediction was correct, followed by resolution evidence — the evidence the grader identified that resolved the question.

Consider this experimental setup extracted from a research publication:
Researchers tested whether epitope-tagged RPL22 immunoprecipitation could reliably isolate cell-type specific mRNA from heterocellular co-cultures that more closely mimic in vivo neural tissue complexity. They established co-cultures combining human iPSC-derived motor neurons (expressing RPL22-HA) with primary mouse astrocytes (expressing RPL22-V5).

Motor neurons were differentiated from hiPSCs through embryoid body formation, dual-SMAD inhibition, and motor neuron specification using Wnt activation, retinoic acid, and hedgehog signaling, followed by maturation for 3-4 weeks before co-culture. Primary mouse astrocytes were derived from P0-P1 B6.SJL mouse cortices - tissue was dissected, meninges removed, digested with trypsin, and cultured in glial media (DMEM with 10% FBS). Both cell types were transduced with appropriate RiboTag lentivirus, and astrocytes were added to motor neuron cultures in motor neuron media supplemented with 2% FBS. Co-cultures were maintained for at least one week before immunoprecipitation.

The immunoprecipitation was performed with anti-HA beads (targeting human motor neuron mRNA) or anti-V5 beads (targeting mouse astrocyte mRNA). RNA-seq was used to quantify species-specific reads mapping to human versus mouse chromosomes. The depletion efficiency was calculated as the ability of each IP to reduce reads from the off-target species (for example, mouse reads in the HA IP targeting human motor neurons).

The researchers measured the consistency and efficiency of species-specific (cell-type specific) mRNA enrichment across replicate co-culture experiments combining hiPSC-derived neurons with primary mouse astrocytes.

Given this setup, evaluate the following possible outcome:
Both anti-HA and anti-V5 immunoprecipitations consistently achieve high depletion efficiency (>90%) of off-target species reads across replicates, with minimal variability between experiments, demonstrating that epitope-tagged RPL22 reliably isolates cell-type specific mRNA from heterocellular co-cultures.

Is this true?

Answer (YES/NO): NO